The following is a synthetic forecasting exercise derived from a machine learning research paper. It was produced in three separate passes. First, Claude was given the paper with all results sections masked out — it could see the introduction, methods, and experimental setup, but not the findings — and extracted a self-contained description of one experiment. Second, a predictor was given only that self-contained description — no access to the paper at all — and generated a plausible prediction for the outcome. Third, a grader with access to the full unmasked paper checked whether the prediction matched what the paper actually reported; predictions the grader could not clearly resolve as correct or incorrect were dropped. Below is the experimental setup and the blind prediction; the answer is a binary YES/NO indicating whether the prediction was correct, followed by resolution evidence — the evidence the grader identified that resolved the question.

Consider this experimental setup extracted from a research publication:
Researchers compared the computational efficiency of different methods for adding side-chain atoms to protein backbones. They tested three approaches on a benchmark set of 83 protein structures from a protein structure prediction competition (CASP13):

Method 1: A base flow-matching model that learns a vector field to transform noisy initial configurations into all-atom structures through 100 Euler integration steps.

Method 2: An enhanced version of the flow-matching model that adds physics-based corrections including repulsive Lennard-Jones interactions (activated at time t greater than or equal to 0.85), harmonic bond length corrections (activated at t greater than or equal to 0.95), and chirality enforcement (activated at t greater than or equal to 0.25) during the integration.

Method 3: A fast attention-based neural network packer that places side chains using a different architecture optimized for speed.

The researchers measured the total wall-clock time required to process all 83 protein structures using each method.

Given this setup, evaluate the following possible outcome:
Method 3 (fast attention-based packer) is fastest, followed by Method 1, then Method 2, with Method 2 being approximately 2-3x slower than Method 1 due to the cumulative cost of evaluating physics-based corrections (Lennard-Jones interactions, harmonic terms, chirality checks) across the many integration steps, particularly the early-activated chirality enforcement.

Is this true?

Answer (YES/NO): YES